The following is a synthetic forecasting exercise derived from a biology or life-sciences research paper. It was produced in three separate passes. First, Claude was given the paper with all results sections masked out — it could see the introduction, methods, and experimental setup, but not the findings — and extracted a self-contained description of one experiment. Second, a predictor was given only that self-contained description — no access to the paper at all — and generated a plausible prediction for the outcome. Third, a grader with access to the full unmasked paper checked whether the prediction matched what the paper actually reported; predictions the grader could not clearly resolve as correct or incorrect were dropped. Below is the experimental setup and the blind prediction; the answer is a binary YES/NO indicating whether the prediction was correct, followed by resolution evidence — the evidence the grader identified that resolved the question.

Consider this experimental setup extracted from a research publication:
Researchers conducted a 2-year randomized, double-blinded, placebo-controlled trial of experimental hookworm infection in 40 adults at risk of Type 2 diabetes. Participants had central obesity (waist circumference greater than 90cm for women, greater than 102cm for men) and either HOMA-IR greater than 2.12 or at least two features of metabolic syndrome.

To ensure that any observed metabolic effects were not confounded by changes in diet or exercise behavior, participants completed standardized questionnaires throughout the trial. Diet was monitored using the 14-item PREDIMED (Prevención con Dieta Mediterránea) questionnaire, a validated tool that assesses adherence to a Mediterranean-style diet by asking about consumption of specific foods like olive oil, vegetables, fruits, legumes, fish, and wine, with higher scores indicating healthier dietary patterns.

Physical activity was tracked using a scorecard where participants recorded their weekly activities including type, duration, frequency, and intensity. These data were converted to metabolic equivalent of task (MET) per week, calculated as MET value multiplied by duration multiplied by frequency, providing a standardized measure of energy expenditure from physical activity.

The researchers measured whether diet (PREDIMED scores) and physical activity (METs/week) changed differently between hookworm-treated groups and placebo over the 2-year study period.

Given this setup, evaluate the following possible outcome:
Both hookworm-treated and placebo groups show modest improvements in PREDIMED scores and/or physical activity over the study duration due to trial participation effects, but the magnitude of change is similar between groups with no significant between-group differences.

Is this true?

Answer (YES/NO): NO